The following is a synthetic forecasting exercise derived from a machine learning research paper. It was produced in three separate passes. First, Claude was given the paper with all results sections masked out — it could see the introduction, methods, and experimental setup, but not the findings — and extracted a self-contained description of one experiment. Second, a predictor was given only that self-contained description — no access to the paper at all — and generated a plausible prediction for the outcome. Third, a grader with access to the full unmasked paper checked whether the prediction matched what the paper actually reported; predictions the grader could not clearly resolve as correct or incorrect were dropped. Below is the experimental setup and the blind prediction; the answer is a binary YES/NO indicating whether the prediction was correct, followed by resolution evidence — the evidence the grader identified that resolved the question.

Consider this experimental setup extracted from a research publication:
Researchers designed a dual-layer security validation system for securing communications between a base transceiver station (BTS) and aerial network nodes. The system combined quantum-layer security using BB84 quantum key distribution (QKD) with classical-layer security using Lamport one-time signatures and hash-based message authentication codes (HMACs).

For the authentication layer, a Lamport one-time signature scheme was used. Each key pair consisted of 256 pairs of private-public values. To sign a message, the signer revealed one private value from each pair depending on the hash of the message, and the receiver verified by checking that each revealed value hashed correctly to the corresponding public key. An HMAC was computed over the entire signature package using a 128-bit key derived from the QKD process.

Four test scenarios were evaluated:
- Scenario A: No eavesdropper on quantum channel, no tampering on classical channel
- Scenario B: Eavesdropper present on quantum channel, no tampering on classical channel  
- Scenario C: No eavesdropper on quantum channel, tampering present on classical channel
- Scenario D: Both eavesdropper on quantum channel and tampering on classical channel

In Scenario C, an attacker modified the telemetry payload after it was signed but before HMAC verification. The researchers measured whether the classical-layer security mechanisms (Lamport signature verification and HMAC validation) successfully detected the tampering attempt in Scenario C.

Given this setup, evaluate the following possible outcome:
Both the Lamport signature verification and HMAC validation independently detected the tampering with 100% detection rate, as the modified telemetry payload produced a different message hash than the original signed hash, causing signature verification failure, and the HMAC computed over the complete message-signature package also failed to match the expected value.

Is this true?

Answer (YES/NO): NO